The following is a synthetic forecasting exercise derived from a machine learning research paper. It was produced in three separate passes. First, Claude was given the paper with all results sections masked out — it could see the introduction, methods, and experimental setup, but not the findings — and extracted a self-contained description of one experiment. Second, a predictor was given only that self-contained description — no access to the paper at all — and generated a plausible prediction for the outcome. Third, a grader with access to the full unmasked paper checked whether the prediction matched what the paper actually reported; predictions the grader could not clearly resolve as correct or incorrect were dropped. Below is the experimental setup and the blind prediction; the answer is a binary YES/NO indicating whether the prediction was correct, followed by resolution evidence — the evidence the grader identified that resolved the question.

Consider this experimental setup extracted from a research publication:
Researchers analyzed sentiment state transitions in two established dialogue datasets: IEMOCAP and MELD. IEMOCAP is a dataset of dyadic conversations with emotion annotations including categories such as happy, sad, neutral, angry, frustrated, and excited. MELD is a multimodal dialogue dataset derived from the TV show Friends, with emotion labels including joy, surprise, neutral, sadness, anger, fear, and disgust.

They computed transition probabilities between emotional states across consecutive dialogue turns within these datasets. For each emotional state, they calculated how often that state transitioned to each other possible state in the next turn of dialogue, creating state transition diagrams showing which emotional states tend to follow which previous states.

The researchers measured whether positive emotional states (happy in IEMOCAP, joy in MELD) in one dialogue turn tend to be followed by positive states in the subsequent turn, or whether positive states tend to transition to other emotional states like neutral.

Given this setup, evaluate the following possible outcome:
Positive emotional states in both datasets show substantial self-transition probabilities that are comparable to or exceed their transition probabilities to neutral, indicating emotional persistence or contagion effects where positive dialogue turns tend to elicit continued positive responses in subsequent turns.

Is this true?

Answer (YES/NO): YES